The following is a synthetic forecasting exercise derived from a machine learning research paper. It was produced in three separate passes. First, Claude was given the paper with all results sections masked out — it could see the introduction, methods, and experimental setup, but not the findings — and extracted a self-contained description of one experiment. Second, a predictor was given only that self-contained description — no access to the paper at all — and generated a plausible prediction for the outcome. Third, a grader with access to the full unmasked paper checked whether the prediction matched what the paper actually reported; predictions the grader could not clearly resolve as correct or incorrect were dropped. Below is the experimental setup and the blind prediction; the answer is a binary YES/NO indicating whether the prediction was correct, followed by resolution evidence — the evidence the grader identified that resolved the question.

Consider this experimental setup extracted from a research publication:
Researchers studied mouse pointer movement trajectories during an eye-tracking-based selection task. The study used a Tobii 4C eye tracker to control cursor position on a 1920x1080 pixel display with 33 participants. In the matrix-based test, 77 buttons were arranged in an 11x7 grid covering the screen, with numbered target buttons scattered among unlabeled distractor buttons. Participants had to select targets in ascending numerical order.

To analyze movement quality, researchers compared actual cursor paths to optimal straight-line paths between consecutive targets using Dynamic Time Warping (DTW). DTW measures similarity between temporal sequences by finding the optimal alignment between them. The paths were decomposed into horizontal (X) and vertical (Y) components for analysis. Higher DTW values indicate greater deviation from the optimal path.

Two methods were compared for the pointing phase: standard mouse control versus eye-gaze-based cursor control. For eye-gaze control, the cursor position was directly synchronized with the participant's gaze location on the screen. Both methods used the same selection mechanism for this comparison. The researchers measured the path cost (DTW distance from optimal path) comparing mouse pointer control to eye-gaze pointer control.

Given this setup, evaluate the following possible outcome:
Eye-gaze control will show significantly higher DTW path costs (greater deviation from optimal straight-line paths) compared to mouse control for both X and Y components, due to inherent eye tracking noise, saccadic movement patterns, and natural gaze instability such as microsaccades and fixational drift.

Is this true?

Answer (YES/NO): NO